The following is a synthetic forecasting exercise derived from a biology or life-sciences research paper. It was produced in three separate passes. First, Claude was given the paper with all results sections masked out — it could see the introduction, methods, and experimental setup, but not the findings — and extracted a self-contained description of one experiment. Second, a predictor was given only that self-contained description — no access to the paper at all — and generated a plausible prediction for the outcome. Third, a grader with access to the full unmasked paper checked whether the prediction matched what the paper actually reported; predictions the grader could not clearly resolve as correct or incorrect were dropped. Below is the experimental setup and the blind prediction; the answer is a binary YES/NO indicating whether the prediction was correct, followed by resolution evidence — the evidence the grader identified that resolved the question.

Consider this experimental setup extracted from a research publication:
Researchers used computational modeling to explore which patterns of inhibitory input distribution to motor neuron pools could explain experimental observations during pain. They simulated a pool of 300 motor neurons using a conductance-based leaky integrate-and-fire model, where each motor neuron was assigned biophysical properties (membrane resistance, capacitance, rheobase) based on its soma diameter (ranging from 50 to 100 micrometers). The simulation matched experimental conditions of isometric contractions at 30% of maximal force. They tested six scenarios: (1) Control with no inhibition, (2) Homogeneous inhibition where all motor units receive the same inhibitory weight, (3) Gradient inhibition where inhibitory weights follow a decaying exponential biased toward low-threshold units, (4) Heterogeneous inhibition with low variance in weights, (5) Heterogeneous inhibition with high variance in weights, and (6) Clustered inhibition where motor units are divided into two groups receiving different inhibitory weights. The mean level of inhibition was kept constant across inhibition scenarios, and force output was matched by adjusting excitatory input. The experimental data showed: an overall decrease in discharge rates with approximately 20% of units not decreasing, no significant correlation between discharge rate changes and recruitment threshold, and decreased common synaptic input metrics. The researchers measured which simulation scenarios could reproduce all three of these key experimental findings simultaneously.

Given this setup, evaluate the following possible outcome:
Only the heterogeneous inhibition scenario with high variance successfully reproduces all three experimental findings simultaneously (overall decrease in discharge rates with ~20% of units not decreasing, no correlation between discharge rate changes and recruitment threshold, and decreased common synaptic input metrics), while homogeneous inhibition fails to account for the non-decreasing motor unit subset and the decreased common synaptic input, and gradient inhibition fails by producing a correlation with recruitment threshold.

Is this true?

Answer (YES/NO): NO